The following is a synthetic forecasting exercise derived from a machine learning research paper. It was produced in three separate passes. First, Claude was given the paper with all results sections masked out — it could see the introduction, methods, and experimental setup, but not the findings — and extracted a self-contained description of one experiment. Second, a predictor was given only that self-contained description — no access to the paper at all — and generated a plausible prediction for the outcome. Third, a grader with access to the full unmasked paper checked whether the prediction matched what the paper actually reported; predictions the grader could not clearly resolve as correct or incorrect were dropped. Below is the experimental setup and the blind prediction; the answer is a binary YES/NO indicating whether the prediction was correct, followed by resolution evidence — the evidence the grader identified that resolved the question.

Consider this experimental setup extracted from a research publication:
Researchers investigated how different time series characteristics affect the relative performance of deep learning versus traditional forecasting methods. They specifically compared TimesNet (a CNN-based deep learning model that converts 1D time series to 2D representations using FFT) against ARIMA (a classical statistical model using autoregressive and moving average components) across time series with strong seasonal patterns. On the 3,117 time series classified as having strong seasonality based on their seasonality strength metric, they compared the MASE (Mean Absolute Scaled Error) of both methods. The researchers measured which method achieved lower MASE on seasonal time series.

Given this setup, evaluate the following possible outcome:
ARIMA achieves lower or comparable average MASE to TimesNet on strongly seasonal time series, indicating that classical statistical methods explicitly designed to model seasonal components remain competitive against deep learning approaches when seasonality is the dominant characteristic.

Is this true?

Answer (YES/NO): NO